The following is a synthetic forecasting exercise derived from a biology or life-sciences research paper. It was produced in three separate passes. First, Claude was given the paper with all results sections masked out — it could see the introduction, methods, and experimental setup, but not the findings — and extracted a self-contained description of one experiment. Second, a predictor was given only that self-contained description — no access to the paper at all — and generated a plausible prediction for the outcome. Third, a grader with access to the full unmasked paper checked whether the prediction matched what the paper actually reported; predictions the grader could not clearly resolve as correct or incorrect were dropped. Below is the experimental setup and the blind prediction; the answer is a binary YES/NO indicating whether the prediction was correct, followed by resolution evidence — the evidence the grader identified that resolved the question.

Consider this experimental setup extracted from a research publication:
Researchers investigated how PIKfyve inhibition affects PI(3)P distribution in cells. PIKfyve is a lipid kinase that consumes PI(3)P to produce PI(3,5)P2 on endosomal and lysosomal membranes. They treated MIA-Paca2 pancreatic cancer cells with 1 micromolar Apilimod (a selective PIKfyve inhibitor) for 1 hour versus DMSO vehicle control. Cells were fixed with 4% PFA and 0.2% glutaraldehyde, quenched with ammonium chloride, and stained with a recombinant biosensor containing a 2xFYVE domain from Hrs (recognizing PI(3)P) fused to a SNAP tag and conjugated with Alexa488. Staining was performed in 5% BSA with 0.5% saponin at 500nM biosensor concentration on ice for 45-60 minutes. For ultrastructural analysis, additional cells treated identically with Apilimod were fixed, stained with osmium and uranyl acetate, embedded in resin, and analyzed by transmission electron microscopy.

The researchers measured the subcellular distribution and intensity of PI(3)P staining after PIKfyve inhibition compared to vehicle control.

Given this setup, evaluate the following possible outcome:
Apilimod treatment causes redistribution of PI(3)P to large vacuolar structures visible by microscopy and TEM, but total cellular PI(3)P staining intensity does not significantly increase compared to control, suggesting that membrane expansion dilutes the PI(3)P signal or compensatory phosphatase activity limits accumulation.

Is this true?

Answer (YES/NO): NO